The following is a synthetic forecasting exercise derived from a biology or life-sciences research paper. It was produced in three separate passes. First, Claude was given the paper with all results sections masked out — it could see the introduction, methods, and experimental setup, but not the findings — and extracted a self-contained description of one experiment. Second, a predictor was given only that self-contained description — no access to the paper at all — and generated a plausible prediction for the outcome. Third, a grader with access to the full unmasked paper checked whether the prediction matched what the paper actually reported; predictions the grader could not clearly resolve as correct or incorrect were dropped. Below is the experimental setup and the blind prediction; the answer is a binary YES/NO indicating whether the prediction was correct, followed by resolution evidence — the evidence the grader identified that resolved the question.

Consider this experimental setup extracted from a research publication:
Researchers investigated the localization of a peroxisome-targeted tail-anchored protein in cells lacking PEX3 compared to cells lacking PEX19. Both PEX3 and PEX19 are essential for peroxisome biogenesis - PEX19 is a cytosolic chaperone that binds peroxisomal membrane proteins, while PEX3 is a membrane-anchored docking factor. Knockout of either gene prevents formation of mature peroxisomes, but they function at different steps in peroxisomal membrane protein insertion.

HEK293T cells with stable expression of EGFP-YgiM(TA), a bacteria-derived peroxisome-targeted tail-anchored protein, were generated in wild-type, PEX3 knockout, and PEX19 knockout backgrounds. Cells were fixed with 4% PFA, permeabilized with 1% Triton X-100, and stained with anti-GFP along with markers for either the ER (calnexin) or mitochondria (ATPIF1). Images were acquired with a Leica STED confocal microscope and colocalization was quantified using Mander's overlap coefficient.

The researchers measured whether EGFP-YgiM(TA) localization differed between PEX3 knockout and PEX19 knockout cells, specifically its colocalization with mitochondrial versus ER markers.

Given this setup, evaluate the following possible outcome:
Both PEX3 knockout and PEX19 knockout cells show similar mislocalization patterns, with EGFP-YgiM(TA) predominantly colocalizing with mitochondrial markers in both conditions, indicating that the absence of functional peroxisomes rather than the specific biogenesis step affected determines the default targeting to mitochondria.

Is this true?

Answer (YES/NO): YES